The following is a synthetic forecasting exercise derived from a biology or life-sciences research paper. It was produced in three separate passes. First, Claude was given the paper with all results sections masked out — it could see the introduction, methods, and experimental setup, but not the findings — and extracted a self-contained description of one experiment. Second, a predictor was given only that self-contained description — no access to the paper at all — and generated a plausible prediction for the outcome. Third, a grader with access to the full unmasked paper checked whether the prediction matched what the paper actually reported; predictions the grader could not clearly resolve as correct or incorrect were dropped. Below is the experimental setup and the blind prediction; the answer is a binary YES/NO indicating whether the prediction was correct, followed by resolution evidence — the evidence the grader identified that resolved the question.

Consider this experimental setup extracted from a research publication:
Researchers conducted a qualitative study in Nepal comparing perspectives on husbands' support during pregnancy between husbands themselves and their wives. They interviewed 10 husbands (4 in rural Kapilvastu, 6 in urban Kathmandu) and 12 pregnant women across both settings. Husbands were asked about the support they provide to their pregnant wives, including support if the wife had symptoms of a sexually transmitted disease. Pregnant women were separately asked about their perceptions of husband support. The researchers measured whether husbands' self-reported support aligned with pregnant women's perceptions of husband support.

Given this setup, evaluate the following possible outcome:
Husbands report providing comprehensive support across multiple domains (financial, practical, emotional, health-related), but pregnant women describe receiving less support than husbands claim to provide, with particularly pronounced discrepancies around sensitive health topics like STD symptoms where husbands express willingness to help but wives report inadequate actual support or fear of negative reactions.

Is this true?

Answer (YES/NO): YES